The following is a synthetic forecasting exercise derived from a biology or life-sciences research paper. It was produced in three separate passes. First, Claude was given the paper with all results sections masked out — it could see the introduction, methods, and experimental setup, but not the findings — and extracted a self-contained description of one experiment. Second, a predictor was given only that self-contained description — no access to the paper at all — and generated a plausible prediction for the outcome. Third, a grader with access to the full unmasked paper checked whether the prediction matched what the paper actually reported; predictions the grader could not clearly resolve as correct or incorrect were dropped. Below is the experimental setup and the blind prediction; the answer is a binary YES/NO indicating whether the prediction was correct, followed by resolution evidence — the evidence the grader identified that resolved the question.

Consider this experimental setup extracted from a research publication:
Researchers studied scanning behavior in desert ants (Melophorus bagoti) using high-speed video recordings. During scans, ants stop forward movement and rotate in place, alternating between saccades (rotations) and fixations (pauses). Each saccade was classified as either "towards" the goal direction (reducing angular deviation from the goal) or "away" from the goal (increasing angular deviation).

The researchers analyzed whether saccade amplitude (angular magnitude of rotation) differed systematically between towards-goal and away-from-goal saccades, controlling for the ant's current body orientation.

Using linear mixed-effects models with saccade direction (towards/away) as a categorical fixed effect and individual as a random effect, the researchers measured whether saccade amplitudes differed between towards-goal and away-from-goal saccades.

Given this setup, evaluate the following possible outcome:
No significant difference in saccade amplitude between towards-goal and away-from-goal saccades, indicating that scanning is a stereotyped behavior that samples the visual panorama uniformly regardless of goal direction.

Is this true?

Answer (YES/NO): NO